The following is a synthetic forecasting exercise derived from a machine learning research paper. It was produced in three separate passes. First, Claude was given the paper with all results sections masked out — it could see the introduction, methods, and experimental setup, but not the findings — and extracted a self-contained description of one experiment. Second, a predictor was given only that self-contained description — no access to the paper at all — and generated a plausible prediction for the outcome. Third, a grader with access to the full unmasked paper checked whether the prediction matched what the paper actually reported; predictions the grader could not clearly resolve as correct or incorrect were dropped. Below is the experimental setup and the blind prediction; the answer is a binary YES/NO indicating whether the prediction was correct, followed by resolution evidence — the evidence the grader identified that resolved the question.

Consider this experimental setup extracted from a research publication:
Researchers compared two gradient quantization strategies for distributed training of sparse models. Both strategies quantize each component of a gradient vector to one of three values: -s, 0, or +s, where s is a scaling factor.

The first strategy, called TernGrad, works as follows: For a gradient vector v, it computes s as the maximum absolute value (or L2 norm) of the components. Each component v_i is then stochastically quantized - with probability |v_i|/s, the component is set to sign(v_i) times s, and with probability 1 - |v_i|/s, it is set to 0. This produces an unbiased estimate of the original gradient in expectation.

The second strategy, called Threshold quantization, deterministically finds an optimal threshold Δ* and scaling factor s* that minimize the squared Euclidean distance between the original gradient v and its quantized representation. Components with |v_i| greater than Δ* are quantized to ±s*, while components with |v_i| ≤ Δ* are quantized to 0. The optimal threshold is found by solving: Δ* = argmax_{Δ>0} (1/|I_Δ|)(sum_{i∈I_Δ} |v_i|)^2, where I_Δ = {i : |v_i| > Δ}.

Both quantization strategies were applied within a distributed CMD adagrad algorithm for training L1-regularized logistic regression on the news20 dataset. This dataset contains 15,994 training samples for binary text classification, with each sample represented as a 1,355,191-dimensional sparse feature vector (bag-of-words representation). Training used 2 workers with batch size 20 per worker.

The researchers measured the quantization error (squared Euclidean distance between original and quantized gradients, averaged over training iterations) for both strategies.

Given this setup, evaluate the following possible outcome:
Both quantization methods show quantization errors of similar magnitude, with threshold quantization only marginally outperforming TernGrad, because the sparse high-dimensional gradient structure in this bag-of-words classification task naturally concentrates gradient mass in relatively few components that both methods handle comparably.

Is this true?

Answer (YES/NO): NO